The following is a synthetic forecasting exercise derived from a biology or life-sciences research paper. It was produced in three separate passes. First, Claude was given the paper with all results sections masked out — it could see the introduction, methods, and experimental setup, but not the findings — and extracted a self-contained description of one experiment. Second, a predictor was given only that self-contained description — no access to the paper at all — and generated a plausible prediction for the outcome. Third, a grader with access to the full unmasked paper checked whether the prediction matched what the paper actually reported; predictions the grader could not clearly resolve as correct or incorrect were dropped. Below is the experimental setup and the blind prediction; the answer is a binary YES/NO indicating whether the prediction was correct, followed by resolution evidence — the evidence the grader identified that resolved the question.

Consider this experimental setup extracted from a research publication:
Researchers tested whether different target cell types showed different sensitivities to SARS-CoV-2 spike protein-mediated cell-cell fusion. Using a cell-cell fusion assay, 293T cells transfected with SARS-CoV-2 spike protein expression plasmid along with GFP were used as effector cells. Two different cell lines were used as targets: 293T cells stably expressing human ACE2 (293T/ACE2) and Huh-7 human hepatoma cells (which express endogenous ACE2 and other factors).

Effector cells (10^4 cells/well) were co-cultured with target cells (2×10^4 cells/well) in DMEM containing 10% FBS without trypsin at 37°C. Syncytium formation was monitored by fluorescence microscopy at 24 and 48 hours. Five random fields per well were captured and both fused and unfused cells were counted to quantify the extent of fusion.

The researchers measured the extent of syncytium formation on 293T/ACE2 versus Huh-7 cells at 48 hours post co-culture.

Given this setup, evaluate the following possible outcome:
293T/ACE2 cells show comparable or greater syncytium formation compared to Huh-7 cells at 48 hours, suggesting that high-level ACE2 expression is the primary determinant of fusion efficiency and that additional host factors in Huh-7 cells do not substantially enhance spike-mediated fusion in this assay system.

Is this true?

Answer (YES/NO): YES